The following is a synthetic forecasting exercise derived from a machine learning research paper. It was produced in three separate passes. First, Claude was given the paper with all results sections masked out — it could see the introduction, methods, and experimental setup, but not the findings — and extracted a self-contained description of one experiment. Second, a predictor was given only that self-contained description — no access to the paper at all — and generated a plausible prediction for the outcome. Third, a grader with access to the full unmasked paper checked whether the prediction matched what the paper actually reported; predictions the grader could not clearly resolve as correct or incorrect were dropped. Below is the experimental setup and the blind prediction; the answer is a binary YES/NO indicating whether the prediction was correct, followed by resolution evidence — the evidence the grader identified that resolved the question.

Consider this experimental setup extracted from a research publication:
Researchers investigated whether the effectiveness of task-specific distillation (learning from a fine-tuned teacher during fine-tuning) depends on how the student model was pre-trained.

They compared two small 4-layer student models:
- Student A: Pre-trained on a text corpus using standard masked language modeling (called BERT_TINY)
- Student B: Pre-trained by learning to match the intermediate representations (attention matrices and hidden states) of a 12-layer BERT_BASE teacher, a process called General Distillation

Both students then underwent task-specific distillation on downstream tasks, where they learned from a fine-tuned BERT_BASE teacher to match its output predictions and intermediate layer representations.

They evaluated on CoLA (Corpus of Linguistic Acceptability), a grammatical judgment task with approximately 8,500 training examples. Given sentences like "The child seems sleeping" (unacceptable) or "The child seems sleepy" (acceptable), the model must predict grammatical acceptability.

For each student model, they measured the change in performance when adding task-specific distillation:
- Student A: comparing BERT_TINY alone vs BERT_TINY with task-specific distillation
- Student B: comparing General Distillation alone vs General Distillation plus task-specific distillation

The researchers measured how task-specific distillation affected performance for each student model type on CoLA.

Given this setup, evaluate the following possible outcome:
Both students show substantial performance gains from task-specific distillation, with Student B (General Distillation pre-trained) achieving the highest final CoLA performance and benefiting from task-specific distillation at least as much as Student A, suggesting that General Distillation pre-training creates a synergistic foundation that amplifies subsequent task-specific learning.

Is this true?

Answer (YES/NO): NO